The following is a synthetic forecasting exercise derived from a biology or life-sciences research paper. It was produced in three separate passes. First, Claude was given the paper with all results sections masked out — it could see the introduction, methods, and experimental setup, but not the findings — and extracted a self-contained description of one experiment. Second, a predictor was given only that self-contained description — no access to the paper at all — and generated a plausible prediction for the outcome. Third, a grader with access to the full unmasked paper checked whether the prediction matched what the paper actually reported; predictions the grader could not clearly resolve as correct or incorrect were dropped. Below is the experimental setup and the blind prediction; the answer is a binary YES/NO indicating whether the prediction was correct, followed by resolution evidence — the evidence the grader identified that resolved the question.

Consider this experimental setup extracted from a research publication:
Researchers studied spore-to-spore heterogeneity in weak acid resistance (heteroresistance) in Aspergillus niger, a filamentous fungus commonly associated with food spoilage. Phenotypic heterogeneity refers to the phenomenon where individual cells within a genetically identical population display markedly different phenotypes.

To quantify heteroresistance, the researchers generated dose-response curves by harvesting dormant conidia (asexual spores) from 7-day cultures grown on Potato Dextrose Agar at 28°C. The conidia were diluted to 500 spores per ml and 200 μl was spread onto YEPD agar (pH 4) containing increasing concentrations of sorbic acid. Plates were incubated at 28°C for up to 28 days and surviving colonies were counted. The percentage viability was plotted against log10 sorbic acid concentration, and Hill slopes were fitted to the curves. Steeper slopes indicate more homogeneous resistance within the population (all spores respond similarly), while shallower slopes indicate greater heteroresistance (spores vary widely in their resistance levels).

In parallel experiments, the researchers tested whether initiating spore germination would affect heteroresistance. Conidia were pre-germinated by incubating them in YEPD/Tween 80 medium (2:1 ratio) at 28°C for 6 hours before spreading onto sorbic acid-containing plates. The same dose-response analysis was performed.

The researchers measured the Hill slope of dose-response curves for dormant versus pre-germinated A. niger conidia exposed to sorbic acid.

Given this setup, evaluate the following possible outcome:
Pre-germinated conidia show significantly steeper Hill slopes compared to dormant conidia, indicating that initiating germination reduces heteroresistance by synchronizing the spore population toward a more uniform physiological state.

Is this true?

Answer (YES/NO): YES